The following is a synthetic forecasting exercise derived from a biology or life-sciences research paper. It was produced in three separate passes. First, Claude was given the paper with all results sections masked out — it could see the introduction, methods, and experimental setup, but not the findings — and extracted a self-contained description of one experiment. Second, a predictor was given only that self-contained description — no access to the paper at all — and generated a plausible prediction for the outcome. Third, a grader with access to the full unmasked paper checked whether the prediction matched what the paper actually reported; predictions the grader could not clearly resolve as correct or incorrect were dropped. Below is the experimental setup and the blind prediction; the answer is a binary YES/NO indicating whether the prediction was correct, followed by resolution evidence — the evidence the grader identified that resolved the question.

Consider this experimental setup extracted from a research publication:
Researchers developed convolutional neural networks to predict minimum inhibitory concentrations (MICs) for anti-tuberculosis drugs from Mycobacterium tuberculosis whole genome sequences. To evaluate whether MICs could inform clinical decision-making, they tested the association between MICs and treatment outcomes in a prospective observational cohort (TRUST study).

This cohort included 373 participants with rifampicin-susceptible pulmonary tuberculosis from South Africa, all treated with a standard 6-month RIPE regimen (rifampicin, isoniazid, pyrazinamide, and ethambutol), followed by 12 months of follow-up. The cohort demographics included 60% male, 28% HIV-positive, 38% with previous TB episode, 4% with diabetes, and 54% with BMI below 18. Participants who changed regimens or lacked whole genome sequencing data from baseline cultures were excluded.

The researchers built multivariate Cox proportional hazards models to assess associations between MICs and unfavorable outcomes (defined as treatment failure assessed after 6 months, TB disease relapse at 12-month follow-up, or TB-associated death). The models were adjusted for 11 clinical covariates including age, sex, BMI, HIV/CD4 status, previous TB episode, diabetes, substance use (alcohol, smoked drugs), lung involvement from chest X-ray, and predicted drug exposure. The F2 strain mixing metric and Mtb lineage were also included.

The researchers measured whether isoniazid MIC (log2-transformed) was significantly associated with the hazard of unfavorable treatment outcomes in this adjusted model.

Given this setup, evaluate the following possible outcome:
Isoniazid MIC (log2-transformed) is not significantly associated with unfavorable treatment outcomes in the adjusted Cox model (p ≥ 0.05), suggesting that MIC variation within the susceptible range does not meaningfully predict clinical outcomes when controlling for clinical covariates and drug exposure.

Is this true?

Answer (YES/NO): YES